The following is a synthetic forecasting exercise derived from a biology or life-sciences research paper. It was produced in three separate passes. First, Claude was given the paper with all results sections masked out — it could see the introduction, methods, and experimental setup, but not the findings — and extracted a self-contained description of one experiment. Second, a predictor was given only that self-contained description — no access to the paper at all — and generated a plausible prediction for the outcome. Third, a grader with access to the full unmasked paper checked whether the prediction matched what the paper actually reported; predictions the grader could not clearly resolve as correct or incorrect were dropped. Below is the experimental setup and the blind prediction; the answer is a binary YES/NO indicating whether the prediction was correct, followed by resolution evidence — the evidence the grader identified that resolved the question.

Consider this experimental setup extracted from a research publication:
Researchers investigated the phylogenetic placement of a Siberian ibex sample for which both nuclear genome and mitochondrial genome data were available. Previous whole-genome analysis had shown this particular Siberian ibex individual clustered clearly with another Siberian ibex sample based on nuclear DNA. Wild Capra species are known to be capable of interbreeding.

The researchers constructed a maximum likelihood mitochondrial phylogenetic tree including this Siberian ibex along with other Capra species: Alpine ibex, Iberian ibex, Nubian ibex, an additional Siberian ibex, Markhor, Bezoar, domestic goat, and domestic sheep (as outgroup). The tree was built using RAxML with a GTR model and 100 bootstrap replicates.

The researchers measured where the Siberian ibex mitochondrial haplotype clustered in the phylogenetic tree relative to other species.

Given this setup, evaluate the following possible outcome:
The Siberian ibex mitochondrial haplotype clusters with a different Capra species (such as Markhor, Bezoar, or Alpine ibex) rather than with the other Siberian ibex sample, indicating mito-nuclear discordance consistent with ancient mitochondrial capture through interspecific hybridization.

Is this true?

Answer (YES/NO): YES